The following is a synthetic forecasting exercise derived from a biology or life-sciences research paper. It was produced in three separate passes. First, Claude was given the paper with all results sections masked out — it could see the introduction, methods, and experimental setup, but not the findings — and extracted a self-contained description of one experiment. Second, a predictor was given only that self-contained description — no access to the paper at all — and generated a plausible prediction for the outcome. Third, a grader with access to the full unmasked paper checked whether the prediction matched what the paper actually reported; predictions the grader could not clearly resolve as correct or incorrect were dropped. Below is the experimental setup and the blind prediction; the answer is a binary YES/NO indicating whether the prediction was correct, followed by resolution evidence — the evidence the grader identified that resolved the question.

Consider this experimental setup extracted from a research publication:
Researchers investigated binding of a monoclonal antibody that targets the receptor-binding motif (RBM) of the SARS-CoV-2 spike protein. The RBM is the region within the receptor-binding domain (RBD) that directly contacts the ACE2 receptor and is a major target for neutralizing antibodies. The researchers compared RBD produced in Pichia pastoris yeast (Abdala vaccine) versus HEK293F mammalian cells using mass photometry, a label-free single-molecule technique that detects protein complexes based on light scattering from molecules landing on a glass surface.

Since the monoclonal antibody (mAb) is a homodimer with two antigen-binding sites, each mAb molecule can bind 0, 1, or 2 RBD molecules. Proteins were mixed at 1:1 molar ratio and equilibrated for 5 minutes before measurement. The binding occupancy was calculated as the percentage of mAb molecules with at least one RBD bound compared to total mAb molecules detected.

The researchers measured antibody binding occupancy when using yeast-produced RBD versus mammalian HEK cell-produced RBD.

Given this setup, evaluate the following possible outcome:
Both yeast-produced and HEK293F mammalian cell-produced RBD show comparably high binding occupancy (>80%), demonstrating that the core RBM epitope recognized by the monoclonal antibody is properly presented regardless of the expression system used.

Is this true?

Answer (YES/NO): NO